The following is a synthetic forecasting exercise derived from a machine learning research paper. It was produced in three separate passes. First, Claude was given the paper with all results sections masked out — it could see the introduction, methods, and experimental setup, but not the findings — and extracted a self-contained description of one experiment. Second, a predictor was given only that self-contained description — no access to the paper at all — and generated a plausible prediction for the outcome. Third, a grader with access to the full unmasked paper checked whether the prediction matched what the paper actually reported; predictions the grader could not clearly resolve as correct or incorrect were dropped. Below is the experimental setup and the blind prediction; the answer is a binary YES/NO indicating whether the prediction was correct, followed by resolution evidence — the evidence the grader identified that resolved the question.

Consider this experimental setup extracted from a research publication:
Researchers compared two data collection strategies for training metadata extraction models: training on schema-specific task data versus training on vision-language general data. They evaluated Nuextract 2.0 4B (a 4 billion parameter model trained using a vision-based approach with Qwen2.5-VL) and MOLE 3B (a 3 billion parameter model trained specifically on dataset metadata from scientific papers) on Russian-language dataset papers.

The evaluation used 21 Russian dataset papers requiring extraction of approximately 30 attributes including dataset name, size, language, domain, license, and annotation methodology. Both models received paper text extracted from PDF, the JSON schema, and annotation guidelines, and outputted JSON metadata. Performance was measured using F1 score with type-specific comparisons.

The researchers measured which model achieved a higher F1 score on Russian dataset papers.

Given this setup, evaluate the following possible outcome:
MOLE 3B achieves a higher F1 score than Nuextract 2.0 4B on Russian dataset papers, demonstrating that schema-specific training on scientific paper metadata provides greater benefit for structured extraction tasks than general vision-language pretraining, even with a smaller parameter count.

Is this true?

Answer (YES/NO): YES